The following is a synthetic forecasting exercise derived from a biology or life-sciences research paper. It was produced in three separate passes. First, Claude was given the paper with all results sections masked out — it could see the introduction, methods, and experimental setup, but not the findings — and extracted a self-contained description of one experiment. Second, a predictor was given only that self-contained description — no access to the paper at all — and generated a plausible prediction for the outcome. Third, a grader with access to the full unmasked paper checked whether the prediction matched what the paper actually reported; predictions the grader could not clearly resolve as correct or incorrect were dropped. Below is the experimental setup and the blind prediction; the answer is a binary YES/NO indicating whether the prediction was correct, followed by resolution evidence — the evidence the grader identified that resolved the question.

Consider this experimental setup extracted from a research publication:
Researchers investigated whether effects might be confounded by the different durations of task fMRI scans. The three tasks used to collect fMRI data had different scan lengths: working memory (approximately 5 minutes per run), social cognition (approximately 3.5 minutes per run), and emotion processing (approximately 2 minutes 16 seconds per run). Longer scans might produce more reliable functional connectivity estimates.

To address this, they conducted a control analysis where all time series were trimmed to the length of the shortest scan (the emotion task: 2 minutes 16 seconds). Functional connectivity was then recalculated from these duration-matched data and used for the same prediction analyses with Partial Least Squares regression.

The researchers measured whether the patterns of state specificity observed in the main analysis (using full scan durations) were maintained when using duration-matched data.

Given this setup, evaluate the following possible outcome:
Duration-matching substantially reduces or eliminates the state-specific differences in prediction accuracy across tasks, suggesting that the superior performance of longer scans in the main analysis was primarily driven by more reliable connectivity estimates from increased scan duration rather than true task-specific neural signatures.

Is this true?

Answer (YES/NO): NO